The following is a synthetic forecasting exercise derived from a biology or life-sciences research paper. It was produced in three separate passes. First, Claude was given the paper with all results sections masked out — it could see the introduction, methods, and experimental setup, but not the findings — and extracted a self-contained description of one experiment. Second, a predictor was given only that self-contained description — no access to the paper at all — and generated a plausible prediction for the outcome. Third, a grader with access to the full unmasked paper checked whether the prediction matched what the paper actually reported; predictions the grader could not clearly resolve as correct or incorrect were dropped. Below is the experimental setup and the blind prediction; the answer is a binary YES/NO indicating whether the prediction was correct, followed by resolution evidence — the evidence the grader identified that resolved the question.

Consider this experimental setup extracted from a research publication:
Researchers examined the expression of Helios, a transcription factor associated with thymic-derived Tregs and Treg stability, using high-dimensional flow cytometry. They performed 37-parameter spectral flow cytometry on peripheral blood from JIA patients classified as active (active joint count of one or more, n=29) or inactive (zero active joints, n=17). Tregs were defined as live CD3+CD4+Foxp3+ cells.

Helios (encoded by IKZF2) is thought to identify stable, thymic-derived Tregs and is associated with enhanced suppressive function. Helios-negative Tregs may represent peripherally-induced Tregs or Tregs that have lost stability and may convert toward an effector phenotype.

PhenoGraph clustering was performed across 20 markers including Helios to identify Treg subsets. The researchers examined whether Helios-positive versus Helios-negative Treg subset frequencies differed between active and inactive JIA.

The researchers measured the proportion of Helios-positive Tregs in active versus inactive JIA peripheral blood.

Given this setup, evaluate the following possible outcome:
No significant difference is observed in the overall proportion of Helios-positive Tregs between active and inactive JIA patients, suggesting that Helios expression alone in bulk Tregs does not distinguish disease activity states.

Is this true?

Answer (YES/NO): NO